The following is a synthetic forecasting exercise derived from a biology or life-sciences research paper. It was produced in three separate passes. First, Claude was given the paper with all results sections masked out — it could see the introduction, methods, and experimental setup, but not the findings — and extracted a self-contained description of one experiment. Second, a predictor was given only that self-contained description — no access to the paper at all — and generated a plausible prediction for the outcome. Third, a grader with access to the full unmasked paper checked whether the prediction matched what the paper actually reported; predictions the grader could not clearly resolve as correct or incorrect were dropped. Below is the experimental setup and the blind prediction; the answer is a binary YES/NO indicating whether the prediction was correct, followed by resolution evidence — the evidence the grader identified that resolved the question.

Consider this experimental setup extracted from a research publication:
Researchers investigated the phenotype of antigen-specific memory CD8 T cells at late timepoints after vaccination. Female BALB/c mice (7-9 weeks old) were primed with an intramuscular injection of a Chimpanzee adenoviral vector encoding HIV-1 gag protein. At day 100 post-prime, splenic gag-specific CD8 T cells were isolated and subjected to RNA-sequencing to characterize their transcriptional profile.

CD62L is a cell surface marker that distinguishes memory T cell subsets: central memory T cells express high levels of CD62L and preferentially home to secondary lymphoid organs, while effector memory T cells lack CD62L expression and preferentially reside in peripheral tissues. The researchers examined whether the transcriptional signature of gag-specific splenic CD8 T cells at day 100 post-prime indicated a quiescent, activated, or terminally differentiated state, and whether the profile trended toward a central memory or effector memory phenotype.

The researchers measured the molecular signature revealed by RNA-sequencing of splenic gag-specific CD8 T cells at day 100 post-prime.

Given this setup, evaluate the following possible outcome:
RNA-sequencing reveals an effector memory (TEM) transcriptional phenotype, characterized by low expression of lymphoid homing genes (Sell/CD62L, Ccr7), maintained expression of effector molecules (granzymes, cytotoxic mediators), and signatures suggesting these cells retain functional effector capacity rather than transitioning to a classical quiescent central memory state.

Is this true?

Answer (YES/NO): NO